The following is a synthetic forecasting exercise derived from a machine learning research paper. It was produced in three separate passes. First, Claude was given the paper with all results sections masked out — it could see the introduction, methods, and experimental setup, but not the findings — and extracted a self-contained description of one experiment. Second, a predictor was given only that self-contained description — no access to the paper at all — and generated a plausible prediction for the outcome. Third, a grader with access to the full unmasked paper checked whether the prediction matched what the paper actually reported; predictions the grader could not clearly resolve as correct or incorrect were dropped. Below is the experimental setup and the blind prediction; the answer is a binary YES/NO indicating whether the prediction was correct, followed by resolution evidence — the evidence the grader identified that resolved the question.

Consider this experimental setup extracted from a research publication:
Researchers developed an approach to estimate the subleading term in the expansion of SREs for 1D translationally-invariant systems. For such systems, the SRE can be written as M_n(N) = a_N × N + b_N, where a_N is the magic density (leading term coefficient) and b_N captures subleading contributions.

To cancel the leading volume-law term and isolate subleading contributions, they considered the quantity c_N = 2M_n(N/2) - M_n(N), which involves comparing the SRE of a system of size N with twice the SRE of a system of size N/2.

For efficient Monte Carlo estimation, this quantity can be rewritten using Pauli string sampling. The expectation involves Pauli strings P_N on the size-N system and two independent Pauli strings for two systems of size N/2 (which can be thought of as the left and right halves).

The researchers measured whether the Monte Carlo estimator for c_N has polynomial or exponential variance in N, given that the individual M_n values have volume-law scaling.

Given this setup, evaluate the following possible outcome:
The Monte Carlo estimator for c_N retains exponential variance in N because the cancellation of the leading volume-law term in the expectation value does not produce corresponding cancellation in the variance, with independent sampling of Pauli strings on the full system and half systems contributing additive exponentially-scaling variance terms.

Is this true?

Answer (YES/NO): NO